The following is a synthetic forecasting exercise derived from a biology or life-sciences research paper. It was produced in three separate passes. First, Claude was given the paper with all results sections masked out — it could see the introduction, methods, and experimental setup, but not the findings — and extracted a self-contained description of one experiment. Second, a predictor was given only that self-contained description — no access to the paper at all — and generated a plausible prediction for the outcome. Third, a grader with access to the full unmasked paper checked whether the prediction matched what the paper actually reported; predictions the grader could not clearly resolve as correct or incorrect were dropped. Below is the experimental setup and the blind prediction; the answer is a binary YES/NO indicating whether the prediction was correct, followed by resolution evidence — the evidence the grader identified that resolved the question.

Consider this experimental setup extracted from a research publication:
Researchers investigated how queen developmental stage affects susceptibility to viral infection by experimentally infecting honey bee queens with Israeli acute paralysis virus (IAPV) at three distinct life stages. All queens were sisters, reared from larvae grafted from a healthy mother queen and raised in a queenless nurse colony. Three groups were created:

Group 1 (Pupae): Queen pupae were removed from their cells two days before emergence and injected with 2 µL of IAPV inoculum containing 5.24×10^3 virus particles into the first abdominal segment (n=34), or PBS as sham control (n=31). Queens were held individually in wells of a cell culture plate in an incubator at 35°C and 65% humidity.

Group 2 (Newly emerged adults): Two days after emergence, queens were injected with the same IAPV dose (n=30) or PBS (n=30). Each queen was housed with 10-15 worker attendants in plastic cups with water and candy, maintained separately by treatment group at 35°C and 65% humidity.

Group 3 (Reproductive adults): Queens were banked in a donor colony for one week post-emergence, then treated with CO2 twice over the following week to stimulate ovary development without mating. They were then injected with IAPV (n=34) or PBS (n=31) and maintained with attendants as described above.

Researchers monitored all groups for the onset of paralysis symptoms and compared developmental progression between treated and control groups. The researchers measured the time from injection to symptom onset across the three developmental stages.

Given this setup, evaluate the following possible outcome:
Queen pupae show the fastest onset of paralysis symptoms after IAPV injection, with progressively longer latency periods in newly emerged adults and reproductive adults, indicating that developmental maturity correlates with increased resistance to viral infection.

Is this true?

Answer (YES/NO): YES